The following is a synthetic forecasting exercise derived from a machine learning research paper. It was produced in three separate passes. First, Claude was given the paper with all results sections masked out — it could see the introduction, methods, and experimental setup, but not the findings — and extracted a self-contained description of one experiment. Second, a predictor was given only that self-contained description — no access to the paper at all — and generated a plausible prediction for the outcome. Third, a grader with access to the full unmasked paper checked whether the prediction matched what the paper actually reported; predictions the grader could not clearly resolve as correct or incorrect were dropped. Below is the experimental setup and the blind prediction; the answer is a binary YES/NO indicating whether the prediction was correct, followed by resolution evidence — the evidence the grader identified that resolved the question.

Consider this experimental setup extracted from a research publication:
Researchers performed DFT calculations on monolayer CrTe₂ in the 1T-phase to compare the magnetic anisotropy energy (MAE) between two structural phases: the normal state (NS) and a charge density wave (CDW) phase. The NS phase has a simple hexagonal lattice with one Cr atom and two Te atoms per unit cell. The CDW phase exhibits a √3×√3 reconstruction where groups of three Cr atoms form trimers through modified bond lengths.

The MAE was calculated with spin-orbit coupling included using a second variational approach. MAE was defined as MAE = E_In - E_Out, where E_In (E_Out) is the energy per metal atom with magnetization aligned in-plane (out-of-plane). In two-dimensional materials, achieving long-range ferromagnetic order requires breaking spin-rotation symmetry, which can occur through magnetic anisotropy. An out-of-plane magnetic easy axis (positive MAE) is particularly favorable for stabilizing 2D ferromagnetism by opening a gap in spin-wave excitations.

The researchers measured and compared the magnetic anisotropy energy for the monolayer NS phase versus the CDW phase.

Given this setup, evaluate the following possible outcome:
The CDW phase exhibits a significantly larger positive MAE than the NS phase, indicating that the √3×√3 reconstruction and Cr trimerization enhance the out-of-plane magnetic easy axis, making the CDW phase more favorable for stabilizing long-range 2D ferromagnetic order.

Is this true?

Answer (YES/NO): YES